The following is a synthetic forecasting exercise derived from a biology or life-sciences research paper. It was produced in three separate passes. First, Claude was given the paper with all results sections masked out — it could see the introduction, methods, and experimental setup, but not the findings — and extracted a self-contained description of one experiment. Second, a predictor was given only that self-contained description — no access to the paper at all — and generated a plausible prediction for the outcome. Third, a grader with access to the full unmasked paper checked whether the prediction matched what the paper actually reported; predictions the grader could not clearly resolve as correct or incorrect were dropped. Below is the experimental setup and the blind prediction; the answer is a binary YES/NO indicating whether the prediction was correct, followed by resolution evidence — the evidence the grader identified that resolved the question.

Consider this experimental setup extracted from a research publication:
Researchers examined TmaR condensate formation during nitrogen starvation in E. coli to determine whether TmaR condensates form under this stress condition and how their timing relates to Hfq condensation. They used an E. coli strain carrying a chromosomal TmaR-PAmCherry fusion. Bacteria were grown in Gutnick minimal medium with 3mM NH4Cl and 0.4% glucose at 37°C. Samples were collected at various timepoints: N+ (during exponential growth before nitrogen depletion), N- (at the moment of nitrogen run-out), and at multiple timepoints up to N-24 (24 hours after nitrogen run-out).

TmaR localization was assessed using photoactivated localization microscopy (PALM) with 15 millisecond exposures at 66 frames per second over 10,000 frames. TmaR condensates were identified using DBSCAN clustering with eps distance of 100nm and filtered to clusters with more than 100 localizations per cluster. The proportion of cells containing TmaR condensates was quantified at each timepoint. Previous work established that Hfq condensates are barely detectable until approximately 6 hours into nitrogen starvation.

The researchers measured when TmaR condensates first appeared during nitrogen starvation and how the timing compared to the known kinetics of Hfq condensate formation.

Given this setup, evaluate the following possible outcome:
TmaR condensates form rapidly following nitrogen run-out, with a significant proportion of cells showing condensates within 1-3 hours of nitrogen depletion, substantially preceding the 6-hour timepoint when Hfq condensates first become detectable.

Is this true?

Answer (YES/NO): NO